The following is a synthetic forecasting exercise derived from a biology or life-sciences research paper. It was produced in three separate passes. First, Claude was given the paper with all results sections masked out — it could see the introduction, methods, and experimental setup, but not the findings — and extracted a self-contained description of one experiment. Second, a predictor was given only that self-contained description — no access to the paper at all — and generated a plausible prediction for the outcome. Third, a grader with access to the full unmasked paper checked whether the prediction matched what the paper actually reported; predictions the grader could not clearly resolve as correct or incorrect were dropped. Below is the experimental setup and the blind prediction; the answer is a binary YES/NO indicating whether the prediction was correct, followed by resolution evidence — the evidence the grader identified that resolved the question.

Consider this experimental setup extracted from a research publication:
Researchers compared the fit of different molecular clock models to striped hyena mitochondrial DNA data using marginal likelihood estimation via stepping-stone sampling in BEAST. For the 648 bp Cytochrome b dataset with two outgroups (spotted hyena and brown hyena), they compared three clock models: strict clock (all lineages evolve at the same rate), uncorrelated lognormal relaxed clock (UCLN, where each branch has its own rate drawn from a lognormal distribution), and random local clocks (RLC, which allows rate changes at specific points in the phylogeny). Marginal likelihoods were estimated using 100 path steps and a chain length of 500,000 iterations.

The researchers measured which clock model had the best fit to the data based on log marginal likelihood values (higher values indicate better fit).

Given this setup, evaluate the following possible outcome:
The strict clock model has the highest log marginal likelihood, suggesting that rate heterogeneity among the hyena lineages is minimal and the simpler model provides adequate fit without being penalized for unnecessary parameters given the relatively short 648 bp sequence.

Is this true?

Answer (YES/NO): YES